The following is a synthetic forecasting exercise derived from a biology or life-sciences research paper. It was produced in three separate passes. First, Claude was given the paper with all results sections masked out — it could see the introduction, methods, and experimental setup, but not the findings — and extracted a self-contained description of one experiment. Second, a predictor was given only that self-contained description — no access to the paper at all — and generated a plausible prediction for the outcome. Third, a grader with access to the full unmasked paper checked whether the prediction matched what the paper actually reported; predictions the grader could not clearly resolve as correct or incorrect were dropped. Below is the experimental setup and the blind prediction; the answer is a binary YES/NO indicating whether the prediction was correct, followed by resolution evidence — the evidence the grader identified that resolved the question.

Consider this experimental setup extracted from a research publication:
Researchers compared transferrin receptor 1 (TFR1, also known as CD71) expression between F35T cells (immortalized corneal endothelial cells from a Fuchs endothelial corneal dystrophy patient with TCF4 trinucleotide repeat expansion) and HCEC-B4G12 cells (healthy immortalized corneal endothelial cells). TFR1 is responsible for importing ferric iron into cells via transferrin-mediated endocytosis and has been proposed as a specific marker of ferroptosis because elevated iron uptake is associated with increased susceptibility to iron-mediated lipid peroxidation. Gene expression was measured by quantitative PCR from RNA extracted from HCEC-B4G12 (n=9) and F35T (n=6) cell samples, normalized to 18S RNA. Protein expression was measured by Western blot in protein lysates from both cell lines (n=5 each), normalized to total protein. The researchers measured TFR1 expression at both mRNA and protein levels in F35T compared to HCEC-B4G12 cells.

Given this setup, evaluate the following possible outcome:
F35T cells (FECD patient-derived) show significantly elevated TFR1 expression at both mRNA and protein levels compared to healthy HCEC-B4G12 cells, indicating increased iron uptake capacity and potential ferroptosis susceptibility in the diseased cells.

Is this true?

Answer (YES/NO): YES